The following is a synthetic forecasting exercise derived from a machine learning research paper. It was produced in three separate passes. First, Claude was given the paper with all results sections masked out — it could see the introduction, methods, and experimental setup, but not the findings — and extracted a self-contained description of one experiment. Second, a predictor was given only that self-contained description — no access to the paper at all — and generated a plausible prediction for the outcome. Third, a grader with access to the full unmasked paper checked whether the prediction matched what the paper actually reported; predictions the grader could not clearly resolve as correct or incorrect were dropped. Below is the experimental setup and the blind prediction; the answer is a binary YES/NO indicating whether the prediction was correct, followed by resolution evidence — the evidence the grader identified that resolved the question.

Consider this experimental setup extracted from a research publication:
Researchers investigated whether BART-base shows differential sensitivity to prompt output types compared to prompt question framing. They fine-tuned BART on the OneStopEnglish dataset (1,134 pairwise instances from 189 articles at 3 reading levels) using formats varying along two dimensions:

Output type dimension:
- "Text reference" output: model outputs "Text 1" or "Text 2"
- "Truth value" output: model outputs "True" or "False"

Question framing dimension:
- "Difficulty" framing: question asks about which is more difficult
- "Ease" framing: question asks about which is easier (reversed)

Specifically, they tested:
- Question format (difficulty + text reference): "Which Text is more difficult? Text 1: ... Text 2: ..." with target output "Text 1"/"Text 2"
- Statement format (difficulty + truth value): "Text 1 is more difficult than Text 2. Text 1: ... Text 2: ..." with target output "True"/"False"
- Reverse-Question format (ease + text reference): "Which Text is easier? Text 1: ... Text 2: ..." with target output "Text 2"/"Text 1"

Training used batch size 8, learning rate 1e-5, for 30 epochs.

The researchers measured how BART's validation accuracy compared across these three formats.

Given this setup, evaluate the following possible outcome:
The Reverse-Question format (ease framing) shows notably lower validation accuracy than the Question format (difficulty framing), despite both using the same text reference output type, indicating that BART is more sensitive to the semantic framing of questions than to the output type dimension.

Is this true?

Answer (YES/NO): NO